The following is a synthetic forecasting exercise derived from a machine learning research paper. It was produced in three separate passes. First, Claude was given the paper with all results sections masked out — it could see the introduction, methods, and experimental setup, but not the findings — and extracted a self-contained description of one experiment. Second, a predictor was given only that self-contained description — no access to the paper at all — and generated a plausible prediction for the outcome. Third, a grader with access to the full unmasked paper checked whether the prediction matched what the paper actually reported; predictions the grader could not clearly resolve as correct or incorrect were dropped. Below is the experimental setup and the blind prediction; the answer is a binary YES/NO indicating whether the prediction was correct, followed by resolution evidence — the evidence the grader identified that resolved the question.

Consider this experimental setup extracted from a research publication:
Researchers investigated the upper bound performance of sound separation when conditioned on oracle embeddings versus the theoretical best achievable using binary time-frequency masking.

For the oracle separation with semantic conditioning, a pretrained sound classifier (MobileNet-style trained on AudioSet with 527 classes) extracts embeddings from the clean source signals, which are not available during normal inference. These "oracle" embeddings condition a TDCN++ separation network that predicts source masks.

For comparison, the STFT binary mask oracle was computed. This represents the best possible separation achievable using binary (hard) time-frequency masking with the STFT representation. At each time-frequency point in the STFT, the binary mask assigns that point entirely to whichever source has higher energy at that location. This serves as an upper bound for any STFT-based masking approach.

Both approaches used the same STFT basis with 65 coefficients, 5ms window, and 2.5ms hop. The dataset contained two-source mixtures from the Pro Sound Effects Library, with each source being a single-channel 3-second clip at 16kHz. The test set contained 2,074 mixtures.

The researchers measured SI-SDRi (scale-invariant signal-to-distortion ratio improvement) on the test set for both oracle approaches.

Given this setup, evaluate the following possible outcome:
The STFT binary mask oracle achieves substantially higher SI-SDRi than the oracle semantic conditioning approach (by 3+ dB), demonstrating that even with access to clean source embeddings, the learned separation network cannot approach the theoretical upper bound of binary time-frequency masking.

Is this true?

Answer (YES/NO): YES